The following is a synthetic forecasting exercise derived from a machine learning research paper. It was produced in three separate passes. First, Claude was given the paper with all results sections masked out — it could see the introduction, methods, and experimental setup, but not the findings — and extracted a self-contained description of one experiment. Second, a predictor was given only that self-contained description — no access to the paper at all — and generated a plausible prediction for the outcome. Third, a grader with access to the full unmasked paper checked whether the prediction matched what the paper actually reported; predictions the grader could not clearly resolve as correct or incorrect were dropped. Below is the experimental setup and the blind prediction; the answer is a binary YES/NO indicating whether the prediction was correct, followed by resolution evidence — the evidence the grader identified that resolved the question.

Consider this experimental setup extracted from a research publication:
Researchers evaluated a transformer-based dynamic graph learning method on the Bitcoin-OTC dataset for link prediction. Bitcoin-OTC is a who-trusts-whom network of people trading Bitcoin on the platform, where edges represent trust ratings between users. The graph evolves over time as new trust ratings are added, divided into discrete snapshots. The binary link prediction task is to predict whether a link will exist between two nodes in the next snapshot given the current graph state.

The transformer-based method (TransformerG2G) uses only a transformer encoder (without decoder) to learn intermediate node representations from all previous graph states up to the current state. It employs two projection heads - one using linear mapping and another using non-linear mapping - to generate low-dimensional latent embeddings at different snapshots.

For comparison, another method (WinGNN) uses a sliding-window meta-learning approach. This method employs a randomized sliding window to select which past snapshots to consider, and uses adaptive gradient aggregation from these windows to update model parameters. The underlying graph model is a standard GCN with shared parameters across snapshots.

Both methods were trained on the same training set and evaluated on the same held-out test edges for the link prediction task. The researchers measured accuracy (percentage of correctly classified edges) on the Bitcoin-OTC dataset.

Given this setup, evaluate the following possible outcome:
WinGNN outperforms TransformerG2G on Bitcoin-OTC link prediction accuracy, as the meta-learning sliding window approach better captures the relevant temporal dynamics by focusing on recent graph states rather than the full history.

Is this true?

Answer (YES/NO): YES